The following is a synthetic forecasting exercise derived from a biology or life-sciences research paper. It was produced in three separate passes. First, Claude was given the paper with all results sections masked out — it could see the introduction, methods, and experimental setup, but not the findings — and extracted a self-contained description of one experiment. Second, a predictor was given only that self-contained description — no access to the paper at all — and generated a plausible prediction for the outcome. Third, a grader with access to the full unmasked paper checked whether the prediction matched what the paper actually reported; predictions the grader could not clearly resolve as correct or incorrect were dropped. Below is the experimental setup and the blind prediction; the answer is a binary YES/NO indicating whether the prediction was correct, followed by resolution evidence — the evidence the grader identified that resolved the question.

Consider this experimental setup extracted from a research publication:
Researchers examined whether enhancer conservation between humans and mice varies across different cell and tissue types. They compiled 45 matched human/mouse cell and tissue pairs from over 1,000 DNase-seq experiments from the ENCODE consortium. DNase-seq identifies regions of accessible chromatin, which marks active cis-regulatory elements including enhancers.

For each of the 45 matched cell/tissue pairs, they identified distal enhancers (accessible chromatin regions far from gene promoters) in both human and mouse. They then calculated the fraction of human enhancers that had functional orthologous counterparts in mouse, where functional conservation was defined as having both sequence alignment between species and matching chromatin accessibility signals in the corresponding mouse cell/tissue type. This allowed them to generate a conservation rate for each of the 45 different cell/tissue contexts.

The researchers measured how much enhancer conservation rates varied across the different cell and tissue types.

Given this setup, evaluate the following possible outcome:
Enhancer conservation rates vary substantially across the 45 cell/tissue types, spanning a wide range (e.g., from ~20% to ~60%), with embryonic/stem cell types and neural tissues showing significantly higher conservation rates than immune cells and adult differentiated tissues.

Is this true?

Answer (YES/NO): NO